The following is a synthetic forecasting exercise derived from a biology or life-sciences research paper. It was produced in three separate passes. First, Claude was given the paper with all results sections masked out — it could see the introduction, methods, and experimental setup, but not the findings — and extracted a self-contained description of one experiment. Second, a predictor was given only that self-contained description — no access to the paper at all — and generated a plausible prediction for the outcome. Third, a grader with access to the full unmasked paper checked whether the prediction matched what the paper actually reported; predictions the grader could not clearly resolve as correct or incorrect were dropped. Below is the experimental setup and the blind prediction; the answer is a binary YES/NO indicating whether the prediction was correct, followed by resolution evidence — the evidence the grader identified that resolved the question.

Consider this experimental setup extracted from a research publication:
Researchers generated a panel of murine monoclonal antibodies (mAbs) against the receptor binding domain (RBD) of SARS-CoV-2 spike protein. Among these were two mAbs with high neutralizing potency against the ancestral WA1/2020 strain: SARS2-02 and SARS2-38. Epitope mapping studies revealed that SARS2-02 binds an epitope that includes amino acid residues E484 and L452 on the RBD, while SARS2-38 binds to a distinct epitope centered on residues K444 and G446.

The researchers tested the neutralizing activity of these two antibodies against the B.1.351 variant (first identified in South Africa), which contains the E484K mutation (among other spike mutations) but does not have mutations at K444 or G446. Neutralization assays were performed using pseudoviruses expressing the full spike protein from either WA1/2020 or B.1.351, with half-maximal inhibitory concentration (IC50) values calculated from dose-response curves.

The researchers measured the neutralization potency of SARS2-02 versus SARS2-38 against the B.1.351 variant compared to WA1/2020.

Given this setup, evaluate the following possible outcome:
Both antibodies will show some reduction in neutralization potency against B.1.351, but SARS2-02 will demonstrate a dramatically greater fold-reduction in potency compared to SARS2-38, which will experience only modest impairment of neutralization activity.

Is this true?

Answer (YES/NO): NO